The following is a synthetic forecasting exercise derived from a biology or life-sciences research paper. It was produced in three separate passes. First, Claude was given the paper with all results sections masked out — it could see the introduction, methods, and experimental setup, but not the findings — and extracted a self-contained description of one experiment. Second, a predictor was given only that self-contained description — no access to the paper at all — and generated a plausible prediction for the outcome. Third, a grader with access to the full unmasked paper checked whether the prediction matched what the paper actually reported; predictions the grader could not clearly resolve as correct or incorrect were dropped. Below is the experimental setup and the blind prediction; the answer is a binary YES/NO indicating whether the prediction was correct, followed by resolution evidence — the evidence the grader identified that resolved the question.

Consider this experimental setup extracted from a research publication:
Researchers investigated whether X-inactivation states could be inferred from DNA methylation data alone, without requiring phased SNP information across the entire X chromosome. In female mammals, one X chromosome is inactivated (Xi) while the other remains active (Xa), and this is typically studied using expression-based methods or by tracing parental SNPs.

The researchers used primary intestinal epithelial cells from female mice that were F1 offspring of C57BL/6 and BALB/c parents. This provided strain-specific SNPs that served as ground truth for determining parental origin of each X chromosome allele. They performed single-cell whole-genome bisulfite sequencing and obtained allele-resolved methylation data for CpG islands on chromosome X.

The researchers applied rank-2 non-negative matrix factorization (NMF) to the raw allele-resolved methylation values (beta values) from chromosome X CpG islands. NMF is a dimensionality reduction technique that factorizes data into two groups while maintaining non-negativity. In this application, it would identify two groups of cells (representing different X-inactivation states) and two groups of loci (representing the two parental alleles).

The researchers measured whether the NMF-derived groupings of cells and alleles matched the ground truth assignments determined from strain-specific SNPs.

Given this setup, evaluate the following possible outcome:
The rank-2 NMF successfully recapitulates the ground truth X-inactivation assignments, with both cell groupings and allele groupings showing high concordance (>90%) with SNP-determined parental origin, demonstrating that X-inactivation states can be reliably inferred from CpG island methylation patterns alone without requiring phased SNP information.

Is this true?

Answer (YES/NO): YES